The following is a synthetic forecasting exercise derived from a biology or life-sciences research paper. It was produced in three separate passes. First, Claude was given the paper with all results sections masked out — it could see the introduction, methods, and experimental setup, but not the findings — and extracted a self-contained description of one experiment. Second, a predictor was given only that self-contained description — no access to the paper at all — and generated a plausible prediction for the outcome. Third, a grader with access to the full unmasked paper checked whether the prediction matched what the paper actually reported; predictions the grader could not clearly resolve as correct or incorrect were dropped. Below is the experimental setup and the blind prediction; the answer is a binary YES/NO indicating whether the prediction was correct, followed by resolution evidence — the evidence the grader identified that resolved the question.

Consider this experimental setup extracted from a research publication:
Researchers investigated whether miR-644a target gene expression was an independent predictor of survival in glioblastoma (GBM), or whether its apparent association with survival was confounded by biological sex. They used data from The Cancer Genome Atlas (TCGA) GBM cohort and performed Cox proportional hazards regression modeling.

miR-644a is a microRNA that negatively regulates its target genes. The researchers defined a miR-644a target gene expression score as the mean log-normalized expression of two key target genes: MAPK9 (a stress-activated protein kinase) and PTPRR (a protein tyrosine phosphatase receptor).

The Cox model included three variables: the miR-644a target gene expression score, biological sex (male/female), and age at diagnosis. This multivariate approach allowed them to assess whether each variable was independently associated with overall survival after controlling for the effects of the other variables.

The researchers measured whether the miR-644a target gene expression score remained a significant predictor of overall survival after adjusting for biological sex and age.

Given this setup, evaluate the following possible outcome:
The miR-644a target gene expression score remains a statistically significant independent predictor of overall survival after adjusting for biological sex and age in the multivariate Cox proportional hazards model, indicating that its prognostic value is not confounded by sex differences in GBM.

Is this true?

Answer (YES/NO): YES